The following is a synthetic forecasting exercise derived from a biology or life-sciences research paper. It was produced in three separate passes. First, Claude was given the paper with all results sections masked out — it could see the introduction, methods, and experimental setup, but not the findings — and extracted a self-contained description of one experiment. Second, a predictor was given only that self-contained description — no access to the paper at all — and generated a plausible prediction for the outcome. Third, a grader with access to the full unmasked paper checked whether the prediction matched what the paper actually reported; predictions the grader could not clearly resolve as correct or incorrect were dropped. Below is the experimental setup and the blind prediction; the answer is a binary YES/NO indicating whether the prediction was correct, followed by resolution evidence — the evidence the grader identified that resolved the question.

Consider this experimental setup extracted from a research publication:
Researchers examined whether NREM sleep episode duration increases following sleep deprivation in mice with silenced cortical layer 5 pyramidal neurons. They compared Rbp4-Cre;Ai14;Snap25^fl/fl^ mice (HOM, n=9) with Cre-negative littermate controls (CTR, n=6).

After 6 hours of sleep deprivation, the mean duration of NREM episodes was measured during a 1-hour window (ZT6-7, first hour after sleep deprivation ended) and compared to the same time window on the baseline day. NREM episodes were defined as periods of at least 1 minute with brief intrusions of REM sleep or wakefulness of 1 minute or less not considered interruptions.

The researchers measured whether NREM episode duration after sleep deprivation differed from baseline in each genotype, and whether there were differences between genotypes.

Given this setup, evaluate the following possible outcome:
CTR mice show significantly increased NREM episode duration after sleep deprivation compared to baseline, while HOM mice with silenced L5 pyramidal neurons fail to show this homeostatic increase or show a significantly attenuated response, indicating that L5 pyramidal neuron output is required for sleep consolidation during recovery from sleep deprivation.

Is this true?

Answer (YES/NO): NO